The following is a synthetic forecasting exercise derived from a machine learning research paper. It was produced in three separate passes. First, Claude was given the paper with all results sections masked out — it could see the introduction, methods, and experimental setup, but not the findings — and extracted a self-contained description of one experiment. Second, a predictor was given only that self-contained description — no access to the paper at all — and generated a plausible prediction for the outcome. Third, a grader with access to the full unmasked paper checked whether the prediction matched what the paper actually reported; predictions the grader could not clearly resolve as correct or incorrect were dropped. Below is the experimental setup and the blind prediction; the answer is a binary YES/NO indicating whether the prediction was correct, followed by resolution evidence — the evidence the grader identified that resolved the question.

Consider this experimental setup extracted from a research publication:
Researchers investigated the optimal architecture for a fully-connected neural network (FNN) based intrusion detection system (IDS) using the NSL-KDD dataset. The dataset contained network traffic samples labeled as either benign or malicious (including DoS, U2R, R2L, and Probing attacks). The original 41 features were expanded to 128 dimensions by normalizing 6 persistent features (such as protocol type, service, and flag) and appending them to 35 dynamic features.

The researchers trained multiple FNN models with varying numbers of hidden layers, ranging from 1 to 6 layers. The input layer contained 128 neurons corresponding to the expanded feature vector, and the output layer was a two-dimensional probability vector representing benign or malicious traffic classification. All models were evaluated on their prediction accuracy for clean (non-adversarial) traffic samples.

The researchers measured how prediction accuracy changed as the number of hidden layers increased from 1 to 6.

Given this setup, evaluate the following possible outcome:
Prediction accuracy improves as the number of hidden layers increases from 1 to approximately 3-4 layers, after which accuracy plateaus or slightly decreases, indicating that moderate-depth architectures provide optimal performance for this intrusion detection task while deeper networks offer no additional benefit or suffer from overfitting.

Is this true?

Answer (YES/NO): NO